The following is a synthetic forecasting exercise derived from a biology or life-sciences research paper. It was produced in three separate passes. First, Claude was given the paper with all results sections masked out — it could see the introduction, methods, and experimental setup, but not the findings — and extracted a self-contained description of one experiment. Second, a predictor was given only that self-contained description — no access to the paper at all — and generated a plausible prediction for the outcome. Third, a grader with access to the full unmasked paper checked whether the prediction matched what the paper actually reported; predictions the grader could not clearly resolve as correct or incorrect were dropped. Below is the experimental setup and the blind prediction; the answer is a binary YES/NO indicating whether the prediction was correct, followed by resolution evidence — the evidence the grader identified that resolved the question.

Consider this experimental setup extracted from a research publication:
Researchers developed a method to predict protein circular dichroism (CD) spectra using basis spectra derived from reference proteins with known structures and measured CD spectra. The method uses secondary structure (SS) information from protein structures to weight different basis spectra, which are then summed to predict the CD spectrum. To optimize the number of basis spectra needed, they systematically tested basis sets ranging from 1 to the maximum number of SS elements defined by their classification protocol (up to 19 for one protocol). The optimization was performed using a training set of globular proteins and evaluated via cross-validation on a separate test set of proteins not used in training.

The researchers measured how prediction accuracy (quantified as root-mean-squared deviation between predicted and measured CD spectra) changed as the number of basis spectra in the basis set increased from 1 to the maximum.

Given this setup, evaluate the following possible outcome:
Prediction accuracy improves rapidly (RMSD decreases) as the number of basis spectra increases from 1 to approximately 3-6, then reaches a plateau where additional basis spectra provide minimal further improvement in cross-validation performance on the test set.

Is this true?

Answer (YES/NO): YES